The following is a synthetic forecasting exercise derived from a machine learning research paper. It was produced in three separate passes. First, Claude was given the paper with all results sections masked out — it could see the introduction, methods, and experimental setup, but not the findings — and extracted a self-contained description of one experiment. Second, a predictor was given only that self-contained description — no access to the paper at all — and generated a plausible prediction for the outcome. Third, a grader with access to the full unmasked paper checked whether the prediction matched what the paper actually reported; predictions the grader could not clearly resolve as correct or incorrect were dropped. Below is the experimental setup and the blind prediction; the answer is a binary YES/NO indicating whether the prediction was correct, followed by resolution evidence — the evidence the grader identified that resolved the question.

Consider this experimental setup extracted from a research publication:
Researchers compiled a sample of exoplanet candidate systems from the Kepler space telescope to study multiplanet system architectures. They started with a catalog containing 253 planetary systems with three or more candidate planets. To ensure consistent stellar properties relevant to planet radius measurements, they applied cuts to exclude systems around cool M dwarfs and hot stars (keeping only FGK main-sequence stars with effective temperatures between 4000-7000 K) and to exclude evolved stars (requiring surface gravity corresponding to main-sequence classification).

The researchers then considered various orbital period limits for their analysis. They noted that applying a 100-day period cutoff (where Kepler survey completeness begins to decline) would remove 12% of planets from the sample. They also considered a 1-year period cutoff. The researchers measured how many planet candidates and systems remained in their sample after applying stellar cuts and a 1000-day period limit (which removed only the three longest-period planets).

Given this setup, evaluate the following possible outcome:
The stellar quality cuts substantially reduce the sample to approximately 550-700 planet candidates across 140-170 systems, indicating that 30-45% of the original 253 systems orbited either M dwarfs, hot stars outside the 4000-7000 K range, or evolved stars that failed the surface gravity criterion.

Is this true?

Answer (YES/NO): NO